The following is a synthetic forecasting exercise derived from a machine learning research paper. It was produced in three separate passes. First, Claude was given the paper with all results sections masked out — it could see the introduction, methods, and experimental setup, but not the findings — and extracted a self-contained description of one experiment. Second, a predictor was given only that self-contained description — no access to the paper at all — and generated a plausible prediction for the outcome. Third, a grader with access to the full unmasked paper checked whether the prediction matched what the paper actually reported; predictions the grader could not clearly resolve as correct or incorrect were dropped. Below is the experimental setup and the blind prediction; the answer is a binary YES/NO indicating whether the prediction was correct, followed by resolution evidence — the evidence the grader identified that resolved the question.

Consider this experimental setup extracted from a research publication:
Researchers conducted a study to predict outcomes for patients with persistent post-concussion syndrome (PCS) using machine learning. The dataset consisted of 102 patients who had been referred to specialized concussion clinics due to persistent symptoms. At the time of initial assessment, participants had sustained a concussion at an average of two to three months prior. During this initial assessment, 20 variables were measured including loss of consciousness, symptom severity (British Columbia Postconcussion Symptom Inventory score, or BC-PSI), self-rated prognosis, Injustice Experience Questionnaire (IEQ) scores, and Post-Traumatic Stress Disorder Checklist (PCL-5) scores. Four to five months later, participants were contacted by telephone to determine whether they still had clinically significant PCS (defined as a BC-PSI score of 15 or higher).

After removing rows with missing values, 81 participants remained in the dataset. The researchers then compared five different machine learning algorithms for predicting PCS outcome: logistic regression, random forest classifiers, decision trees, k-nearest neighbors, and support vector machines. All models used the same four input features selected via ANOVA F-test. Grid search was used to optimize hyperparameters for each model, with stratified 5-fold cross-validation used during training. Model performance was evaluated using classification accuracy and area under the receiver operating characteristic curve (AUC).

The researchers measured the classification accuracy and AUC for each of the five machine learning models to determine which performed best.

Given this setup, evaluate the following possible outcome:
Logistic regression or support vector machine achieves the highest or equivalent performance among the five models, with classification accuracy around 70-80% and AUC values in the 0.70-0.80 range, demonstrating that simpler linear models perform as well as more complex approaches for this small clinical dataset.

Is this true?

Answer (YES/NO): NO